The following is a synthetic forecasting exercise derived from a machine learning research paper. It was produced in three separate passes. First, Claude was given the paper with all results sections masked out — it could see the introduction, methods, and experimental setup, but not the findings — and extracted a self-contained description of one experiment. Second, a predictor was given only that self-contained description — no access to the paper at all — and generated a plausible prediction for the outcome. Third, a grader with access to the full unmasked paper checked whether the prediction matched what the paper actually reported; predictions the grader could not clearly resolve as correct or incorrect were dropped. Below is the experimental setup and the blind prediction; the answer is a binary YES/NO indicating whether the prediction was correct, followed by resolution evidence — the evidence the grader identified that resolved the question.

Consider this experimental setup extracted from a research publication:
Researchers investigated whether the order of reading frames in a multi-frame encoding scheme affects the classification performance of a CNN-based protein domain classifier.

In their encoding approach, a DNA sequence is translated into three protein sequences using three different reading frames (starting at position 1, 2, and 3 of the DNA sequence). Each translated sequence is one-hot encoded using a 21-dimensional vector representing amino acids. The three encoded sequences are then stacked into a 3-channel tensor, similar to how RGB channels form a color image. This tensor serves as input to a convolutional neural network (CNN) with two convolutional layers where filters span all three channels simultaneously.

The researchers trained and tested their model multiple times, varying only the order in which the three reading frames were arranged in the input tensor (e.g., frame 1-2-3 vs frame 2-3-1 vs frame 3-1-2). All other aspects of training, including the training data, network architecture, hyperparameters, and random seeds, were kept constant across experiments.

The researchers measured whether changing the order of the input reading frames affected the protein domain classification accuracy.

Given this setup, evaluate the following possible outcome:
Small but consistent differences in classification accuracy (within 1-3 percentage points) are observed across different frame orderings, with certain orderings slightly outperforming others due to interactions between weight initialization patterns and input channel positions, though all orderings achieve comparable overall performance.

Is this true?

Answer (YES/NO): NO